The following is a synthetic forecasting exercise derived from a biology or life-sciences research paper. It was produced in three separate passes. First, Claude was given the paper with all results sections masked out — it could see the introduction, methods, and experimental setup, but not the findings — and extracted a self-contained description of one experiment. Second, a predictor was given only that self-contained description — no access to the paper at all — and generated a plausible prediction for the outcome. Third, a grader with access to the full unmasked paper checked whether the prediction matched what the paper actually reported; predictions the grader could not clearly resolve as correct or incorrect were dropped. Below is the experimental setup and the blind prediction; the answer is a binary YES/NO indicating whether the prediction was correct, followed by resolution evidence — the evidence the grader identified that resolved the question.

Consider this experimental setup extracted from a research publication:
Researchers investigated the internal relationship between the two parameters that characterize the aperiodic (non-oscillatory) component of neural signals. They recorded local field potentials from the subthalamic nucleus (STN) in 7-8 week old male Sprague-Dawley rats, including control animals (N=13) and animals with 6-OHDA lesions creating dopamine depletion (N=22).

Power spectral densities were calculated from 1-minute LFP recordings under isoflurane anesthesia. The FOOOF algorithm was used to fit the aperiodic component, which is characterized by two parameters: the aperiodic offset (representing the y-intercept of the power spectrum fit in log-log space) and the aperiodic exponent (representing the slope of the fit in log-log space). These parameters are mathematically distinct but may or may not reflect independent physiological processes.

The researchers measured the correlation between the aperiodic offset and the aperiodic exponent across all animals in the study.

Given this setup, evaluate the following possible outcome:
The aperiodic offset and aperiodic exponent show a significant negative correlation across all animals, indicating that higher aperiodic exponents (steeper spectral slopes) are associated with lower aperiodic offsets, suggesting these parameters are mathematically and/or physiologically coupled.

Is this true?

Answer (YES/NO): NO